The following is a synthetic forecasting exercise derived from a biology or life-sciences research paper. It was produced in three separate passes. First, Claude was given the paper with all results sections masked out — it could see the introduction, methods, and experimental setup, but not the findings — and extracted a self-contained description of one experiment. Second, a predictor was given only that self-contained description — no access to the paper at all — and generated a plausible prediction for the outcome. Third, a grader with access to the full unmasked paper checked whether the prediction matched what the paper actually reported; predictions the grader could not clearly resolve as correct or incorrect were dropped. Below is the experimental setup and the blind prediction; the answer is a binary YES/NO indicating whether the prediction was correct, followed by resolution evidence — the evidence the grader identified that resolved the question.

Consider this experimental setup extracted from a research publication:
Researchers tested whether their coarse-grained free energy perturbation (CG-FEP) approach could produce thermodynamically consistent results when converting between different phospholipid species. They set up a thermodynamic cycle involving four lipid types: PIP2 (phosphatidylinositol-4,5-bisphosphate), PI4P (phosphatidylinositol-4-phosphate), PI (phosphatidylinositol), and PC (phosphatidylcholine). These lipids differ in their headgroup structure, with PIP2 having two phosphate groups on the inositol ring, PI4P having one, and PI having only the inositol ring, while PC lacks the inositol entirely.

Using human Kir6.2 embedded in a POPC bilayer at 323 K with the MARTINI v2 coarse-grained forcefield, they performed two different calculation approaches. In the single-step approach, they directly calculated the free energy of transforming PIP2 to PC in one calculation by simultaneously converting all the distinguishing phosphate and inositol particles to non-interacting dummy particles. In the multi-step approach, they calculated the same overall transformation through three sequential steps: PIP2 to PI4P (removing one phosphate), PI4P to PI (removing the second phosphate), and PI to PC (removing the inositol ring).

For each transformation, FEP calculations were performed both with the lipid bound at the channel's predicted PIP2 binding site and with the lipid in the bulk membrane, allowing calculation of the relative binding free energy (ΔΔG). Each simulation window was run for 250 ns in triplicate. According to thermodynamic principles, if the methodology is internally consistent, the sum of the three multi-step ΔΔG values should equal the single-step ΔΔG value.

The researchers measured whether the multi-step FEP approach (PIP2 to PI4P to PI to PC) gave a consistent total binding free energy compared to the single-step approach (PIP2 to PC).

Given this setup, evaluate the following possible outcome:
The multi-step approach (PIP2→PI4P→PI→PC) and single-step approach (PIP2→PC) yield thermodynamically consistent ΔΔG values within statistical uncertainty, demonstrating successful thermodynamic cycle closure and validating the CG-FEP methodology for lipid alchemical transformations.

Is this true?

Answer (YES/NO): YES